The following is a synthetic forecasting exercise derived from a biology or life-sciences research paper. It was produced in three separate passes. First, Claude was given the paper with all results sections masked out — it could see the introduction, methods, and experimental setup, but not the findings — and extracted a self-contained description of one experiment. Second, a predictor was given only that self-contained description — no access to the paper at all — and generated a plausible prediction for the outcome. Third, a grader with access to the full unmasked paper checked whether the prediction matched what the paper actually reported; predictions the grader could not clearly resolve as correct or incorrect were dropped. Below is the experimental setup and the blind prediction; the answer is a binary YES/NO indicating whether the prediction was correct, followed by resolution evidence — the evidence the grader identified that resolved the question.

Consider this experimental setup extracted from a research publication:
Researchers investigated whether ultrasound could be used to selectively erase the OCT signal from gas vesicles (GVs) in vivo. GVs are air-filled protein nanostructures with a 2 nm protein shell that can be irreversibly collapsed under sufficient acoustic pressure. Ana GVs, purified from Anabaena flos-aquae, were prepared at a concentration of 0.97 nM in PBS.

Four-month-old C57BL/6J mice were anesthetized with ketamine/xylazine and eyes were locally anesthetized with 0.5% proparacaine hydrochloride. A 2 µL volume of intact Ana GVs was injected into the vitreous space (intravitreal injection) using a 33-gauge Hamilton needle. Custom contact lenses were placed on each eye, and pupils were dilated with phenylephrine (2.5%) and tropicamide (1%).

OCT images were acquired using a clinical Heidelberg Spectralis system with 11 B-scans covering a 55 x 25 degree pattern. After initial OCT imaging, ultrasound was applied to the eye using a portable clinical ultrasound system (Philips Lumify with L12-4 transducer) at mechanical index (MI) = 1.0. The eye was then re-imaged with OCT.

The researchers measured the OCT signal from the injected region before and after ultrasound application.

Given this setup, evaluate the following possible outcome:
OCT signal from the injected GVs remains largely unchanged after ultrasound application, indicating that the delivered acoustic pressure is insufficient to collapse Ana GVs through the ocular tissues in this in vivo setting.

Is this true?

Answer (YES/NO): NO